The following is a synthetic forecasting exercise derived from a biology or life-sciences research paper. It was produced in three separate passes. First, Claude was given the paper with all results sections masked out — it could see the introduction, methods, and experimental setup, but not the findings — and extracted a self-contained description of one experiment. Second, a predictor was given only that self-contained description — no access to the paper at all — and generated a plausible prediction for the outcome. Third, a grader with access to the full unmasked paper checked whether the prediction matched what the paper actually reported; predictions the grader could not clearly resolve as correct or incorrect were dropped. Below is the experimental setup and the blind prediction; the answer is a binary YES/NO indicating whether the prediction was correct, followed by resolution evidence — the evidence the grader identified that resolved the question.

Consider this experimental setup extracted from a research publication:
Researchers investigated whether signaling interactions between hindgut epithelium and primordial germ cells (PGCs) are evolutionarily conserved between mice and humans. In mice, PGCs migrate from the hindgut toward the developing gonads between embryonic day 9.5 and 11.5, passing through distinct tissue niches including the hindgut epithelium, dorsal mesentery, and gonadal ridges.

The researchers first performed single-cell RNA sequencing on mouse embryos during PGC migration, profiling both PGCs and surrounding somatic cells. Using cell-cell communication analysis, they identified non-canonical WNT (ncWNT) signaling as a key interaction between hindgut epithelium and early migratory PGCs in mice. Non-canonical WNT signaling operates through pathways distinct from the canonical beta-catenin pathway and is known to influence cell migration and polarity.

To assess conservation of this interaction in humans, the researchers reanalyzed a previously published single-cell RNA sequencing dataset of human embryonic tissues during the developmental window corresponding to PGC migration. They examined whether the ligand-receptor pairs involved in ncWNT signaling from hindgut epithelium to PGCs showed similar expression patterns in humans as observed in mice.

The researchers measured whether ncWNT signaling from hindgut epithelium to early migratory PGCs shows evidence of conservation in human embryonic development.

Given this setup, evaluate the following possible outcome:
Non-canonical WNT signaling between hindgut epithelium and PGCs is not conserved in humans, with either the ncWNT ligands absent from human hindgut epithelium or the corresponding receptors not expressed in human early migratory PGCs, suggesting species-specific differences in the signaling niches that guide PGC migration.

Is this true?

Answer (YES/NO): NO